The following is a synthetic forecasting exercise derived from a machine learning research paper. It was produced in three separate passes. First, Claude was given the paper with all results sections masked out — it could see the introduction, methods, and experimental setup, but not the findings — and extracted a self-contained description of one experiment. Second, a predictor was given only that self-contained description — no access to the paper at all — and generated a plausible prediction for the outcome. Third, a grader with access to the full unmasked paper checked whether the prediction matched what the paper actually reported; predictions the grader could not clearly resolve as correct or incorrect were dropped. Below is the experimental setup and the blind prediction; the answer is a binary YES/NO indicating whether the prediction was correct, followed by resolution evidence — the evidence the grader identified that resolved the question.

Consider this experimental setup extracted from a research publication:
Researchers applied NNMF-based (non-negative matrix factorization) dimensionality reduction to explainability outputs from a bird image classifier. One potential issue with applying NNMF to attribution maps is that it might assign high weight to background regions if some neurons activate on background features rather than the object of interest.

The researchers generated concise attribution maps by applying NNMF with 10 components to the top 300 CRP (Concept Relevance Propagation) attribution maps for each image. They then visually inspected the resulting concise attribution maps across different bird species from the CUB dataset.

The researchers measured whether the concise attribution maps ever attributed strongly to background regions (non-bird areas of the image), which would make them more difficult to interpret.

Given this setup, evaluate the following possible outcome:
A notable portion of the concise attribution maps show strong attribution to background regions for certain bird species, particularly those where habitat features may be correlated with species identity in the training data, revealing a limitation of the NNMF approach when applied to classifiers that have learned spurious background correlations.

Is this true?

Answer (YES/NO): NO